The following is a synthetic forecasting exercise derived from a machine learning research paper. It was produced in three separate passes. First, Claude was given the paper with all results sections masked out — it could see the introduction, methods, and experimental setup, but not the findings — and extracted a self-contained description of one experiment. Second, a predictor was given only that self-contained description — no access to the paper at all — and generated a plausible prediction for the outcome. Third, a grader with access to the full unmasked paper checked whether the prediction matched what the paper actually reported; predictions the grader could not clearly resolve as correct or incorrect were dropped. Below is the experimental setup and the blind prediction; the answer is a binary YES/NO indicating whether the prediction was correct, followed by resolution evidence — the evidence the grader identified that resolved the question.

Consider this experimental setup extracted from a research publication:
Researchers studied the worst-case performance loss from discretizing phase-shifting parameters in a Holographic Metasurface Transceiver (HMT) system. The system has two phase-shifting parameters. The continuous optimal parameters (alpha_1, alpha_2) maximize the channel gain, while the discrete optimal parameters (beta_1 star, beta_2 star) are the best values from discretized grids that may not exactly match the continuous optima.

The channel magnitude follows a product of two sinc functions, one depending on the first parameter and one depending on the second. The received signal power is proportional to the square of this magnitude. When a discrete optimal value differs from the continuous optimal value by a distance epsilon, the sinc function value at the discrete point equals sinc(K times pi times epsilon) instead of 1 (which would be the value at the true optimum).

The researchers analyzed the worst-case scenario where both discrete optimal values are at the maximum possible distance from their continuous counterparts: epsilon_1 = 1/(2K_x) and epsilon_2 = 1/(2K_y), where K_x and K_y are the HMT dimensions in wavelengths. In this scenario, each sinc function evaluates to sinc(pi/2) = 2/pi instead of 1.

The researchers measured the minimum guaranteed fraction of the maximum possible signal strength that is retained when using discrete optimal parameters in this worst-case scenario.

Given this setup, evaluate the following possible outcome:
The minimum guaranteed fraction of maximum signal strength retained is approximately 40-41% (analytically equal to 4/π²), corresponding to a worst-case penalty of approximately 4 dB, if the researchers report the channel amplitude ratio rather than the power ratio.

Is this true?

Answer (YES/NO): NO